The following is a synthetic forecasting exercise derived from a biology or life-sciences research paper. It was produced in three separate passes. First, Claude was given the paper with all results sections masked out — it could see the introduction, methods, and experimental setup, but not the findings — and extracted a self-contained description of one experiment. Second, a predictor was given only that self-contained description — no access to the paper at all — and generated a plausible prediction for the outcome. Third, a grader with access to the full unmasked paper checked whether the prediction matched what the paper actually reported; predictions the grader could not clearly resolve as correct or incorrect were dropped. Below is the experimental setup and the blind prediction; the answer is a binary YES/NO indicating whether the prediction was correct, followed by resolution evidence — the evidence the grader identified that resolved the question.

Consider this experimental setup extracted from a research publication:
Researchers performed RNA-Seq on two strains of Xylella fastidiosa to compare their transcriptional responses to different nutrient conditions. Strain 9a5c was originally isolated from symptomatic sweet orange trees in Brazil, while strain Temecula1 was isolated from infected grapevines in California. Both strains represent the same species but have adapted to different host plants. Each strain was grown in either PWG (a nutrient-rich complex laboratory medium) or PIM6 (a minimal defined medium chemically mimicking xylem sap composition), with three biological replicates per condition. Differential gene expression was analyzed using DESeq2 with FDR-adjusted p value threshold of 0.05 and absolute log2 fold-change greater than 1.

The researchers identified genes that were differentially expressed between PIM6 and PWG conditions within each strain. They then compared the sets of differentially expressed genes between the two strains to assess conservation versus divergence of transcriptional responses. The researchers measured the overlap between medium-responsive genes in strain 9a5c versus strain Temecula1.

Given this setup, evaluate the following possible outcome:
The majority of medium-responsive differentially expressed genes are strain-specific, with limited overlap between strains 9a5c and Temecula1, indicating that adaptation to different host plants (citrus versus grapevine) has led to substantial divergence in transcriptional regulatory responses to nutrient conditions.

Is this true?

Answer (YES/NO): YES